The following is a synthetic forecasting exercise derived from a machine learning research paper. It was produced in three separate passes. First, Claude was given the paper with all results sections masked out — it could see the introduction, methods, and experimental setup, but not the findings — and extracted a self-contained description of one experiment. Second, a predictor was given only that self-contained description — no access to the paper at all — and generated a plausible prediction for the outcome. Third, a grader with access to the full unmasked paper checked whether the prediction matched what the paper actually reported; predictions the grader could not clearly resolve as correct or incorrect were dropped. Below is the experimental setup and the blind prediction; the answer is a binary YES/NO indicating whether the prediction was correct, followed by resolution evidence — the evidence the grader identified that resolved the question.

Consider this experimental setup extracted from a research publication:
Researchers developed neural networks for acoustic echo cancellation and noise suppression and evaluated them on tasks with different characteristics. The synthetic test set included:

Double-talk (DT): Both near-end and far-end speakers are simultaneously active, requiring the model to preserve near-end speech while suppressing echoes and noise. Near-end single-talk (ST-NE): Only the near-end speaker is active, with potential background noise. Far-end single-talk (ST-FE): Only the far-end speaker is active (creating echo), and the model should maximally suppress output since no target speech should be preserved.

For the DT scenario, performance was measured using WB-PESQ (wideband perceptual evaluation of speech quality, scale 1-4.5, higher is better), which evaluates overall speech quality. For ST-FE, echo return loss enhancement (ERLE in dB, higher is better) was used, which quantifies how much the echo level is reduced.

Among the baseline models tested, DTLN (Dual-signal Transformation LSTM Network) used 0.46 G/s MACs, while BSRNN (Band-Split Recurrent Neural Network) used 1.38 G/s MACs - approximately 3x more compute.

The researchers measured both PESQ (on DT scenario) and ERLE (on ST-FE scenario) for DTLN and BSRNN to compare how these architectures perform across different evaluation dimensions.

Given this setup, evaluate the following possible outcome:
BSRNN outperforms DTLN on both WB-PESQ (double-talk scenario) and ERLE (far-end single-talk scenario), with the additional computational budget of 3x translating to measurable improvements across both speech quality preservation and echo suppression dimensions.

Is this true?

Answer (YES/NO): NO